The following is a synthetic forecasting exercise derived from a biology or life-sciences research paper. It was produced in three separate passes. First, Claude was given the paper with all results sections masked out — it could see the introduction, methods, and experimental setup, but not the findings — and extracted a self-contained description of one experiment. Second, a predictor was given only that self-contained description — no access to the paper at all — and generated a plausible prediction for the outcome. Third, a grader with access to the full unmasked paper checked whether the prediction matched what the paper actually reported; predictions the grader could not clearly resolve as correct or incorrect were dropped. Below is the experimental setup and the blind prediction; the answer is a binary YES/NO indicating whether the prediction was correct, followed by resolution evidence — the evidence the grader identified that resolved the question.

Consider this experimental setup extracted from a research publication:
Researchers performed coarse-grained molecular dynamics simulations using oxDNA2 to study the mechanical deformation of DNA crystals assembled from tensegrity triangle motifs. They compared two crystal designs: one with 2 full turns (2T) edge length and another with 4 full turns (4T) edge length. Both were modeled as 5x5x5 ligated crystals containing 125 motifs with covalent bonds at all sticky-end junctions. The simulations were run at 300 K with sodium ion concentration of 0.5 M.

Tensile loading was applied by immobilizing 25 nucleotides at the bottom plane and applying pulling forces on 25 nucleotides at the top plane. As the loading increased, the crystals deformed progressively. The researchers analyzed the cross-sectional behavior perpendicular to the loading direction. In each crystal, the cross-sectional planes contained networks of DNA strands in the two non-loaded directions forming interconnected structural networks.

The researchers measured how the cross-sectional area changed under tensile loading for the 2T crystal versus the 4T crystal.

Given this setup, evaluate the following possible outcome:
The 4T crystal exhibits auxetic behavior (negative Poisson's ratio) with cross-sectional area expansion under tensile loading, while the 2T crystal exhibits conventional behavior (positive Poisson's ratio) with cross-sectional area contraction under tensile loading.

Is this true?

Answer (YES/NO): NO